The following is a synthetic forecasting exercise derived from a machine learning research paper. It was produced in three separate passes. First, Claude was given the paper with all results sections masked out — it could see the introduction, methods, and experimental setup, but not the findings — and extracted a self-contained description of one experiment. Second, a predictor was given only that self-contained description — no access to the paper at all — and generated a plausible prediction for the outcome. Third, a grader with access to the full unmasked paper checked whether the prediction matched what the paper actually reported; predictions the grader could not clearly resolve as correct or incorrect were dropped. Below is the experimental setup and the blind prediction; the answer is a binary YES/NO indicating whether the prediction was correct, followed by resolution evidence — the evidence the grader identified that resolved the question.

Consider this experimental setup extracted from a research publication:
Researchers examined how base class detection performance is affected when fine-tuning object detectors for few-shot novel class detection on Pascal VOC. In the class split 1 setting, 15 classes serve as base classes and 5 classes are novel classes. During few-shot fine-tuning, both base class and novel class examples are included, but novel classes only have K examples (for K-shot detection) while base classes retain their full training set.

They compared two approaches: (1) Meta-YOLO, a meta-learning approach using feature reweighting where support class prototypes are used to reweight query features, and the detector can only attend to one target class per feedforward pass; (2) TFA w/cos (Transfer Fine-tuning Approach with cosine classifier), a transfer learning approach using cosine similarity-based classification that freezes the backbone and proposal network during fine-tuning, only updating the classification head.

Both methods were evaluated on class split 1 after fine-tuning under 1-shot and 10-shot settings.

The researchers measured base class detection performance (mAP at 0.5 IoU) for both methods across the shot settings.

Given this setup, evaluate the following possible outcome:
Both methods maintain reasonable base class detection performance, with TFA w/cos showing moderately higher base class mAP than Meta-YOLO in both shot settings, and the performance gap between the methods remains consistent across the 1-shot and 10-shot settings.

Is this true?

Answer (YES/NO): NO